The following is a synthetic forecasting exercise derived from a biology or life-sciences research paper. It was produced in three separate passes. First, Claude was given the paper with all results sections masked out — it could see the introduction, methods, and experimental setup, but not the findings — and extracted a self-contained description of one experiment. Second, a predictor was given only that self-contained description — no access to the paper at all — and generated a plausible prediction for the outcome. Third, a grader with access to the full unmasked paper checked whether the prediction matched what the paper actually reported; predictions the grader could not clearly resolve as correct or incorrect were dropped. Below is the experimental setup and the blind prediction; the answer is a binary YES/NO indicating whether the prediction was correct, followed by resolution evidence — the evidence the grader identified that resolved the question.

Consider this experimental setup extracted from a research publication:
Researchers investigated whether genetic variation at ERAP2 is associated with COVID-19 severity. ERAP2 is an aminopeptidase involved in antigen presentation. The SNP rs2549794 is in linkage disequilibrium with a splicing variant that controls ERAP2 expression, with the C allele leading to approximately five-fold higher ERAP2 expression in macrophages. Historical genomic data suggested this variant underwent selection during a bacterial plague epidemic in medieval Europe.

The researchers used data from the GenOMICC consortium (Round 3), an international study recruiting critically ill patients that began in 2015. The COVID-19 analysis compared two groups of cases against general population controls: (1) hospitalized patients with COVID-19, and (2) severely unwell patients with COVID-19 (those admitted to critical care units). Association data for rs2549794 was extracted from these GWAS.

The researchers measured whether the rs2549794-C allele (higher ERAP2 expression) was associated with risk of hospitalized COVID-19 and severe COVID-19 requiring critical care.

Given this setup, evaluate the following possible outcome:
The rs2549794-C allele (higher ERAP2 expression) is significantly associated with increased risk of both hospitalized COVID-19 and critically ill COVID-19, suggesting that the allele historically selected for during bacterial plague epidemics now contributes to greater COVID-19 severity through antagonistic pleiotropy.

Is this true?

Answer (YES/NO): NO